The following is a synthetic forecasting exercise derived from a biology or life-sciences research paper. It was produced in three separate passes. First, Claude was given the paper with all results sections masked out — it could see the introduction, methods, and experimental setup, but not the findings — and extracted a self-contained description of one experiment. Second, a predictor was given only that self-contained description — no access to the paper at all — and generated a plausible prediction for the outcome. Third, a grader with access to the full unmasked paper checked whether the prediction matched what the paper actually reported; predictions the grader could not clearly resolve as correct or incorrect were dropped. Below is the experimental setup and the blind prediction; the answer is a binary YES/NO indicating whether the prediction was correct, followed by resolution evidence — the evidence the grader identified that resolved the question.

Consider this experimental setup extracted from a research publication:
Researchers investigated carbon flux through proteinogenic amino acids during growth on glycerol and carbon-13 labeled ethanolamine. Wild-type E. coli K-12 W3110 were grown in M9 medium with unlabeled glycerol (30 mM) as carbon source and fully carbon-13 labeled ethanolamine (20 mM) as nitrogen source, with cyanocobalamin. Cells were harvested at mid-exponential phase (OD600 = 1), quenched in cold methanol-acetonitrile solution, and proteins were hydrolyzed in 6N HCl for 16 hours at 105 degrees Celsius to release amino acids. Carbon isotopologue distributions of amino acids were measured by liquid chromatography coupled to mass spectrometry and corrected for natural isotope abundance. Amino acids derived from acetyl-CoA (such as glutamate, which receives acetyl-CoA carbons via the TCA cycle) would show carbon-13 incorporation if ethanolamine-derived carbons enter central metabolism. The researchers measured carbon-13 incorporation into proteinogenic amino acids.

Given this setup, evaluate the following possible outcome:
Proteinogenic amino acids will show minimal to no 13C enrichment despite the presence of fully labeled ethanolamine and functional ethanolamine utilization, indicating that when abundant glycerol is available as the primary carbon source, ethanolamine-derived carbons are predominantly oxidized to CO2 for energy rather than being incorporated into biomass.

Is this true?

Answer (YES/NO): NO